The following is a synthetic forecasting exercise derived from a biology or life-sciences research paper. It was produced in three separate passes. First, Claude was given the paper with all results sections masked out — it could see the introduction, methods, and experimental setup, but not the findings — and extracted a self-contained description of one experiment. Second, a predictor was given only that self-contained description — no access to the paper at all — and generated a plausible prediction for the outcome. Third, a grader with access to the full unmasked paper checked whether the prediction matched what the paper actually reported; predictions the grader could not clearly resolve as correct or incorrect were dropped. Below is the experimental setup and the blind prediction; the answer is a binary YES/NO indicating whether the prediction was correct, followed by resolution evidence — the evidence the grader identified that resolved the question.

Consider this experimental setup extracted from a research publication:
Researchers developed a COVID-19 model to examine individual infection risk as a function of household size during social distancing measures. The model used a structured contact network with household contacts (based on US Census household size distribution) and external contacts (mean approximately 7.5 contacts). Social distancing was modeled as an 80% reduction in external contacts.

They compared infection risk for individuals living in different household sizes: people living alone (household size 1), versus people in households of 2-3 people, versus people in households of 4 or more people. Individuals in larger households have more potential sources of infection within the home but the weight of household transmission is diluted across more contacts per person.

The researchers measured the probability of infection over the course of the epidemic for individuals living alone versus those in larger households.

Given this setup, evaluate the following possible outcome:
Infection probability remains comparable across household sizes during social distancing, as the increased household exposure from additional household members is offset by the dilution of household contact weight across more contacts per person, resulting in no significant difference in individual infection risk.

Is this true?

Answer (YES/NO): NO